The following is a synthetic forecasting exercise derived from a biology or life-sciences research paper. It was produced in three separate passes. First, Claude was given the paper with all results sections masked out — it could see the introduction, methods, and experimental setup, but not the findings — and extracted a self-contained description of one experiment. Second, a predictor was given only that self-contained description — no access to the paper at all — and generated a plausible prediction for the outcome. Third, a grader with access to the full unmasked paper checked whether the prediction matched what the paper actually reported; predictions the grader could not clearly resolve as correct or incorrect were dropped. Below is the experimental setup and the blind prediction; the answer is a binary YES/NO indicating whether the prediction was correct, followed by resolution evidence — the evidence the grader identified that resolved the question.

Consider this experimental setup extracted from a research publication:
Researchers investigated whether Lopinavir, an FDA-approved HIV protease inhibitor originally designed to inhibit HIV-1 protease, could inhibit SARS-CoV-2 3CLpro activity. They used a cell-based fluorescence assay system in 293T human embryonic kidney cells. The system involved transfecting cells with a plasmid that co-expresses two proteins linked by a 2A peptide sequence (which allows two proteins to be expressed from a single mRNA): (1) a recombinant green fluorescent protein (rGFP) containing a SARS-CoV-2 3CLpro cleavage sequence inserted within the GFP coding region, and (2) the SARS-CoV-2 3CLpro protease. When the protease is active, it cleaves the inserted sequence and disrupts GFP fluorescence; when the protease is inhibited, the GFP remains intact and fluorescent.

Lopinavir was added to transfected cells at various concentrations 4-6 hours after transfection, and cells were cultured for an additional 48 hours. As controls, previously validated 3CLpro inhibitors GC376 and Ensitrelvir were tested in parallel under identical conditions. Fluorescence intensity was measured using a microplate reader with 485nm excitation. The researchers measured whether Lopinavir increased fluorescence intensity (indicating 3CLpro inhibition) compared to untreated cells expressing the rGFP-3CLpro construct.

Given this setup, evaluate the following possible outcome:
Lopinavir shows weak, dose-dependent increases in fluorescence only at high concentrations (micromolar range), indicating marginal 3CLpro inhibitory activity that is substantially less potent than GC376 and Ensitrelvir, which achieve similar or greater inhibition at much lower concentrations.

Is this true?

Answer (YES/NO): NO